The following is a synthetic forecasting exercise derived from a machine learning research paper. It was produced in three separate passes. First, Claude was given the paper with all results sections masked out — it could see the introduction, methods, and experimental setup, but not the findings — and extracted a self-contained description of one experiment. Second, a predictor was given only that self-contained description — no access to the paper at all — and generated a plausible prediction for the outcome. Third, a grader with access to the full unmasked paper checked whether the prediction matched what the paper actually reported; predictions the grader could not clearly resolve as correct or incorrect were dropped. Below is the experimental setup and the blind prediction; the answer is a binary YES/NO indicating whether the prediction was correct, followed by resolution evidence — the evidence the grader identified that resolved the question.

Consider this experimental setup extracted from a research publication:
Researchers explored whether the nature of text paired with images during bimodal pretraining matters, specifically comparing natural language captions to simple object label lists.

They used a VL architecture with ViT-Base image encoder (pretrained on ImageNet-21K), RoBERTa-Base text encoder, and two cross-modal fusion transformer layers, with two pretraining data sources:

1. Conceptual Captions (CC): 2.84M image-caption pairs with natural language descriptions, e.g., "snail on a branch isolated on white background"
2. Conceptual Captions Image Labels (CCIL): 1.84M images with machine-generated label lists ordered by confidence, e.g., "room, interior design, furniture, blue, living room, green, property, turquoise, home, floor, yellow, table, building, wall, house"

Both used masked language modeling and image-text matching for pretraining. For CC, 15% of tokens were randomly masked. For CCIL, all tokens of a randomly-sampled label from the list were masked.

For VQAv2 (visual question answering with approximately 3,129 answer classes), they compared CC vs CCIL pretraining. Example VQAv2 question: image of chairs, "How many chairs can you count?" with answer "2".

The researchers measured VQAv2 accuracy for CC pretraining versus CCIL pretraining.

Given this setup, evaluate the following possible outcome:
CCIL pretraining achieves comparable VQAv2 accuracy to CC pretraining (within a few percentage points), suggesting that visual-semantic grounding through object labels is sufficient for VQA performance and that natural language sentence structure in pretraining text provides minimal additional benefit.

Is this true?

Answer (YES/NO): YES